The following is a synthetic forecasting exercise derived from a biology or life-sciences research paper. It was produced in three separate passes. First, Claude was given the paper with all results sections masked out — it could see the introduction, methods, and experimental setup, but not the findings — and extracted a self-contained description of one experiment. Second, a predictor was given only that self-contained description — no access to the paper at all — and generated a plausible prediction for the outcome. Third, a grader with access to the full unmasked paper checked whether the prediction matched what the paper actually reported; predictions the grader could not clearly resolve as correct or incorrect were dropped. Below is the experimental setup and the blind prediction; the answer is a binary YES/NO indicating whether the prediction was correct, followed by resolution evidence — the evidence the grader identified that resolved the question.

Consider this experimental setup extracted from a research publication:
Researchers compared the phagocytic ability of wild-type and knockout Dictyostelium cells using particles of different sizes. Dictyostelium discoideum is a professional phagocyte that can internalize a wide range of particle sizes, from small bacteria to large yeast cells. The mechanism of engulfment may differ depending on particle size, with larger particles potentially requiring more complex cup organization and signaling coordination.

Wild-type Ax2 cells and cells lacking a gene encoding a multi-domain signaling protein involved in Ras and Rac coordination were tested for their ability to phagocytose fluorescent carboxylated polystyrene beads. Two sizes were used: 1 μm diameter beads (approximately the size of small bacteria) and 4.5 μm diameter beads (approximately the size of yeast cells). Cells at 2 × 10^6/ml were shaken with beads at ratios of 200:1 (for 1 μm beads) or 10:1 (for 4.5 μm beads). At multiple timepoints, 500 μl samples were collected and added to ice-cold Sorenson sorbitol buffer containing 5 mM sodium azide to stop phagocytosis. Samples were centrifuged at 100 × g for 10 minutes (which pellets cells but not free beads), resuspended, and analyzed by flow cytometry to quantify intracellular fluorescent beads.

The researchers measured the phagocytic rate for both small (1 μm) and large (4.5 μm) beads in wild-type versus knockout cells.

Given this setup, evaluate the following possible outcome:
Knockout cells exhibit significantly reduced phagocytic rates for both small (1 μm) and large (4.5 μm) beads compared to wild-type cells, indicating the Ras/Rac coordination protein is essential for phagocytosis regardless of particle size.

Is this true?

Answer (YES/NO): NO